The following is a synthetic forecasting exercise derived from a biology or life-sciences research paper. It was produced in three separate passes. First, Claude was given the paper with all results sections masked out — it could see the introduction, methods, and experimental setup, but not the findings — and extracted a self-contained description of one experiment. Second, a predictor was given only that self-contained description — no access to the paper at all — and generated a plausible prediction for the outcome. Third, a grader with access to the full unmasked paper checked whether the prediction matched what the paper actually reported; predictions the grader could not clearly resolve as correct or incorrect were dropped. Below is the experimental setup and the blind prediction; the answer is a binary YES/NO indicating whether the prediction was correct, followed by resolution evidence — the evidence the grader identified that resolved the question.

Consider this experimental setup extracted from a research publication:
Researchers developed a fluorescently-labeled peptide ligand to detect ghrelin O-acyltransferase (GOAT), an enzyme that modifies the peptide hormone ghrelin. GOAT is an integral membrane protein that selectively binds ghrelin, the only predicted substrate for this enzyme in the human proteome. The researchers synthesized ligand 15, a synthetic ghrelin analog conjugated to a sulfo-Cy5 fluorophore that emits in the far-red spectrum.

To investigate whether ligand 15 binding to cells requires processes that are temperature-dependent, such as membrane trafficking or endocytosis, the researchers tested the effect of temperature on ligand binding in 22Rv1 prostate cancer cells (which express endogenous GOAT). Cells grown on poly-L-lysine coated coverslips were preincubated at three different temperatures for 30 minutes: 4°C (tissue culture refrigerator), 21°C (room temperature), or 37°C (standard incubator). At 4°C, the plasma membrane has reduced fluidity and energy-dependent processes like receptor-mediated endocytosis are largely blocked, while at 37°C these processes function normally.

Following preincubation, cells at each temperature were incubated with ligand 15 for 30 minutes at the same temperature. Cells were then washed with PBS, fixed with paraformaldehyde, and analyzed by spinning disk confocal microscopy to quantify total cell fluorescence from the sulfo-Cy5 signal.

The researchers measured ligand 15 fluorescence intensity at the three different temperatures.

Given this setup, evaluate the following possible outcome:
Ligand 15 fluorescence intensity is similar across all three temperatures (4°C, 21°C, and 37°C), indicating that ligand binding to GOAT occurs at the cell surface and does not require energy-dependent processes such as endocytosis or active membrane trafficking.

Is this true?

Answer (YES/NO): NO